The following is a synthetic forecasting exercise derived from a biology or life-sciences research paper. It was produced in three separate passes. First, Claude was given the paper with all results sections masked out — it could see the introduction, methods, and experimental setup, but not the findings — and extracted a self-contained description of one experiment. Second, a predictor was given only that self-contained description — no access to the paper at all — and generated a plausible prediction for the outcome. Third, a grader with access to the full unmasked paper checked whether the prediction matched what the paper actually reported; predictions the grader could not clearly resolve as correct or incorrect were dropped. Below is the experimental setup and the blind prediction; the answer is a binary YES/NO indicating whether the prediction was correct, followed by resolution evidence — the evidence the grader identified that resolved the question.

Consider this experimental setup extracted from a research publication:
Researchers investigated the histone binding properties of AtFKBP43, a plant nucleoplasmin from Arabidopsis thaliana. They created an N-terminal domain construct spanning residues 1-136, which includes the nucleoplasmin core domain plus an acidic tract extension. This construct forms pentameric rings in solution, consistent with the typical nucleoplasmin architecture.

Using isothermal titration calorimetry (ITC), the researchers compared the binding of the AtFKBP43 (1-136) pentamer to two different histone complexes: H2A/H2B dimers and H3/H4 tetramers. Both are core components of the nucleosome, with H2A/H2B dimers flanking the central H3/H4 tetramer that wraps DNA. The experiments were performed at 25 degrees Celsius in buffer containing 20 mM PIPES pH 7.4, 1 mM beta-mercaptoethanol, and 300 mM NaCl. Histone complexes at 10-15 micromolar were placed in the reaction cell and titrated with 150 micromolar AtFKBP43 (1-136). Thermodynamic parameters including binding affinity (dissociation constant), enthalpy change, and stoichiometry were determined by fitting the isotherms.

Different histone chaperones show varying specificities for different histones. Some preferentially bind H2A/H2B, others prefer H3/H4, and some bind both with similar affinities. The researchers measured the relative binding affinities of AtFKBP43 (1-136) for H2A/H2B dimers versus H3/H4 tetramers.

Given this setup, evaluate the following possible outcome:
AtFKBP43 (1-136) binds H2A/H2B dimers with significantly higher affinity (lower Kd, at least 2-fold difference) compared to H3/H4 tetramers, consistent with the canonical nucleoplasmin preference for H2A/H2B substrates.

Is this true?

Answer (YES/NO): NO